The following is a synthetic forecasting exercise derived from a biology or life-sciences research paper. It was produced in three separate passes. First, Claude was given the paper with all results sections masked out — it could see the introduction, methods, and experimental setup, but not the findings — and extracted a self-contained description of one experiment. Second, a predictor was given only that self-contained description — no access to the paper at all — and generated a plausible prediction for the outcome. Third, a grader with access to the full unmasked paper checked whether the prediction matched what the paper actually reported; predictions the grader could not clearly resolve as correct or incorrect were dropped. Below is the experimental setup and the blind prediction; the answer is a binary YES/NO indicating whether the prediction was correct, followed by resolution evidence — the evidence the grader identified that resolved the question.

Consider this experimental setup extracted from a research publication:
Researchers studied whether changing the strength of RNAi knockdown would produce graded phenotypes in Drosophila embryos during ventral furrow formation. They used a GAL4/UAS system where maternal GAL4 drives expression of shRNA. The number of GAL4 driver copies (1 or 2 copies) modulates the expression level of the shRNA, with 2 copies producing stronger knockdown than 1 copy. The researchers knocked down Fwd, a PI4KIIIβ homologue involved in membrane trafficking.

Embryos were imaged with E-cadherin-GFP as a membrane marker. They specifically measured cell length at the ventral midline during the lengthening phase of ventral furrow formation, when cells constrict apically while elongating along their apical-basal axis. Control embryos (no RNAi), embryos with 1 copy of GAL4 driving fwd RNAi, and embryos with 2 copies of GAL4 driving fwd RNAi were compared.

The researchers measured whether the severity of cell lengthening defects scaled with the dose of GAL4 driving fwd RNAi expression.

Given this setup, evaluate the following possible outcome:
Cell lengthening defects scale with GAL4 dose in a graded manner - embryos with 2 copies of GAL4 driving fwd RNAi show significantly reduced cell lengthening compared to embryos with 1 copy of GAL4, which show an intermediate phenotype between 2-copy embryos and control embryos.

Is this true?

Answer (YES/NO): NO